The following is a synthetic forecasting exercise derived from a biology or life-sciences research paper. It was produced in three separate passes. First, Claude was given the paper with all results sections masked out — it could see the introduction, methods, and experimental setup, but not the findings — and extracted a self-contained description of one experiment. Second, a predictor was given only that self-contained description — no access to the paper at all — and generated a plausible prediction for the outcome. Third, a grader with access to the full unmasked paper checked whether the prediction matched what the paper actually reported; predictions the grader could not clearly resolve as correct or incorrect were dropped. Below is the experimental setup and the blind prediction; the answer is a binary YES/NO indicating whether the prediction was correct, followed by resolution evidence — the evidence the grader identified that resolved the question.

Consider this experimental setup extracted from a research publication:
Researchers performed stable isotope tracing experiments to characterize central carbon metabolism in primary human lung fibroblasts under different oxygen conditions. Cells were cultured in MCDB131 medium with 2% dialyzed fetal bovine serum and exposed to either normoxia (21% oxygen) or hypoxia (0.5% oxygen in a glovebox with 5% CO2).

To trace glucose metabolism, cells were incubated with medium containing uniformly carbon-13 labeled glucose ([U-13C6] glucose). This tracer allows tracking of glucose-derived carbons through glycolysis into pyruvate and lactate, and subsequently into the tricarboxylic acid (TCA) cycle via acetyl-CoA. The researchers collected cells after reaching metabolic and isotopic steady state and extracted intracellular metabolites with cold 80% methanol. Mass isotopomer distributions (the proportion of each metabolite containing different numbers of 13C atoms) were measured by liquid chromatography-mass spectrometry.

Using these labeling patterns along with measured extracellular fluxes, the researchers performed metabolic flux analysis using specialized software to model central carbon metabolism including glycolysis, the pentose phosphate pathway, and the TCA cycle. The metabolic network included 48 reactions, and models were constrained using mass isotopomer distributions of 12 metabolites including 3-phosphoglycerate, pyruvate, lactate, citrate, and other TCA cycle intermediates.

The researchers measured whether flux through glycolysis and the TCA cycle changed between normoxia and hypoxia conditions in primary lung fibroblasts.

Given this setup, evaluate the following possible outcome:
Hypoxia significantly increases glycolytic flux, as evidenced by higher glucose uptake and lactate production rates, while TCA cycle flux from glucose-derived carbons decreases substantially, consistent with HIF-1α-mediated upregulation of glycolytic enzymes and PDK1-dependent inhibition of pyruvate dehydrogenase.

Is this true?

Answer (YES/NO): NO